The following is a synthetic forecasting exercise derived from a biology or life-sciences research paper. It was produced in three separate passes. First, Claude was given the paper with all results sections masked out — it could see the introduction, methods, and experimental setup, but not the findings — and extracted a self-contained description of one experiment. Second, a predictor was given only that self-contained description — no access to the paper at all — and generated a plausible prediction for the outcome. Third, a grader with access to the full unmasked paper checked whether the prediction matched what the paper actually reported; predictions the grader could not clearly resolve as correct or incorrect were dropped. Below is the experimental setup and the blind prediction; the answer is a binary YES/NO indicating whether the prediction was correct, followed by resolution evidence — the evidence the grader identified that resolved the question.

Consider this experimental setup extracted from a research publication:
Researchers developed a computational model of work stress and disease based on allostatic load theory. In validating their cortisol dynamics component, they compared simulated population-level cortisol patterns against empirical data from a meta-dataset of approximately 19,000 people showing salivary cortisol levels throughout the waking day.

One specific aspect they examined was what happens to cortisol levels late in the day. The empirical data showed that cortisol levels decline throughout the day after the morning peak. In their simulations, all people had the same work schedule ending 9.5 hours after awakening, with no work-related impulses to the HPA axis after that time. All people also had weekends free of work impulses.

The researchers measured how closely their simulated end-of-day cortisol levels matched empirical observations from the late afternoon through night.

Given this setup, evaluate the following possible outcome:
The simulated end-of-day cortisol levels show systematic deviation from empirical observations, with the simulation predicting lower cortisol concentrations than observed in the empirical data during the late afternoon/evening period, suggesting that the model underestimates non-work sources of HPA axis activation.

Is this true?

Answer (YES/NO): YES